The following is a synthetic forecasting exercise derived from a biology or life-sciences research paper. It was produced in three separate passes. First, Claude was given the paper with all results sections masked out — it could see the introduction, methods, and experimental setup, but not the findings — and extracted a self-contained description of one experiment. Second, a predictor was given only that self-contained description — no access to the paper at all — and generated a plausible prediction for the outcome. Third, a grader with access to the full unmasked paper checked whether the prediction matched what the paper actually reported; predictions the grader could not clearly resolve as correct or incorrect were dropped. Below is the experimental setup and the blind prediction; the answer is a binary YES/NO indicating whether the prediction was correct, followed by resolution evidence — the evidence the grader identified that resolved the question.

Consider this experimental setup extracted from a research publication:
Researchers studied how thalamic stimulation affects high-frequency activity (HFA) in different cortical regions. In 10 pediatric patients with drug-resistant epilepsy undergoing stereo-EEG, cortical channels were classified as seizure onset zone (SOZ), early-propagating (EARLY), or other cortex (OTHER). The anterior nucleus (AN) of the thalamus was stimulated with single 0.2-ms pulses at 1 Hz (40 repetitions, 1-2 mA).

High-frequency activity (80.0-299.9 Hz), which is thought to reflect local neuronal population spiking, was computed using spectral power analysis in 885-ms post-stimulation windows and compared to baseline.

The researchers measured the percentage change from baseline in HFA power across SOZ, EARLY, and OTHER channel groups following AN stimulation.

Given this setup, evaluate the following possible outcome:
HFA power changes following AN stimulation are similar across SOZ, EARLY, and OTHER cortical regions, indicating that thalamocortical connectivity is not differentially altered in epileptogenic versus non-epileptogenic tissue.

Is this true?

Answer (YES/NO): NO